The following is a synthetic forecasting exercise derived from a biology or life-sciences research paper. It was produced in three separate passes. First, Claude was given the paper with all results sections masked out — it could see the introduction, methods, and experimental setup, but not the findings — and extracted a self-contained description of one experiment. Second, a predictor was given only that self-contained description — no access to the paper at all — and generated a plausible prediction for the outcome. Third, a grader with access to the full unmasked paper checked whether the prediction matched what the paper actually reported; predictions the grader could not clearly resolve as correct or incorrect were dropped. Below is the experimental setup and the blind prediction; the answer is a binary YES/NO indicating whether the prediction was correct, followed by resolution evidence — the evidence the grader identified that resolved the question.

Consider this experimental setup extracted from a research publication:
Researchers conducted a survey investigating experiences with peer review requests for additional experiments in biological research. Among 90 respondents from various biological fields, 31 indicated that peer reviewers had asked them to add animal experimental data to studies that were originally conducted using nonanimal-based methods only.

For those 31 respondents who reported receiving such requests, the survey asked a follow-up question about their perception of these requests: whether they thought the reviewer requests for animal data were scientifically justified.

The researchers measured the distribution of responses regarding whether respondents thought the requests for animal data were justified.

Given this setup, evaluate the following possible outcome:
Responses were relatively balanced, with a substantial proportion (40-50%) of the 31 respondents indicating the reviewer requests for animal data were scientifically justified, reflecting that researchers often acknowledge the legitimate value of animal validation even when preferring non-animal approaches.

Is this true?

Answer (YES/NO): NO